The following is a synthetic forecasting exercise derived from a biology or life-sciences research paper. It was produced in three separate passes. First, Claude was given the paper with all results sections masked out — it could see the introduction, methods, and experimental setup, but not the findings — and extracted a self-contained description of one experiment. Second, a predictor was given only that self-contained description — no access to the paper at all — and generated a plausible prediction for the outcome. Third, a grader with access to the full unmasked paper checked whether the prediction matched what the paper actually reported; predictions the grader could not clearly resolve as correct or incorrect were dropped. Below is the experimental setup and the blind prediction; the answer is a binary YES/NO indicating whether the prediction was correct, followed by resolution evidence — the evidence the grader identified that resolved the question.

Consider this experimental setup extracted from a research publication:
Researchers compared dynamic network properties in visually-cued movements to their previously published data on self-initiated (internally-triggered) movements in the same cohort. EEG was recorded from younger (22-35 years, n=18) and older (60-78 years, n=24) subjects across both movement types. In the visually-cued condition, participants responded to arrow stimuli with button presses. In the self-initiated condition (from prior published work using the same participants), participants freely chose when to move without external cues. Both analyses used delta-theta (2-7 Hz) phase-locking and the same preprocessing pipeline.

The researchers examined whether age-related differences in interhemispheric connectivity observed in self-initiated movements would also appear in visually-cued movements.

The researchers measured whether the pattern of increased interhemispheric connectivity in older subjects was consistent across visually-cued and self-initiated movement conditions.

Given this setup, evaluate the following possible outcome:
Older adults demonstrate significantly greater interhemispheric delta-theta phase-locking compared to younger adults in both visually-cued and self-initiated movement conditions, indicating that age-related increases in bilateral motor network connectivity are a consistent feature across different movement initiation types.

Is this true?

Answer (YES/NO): YES